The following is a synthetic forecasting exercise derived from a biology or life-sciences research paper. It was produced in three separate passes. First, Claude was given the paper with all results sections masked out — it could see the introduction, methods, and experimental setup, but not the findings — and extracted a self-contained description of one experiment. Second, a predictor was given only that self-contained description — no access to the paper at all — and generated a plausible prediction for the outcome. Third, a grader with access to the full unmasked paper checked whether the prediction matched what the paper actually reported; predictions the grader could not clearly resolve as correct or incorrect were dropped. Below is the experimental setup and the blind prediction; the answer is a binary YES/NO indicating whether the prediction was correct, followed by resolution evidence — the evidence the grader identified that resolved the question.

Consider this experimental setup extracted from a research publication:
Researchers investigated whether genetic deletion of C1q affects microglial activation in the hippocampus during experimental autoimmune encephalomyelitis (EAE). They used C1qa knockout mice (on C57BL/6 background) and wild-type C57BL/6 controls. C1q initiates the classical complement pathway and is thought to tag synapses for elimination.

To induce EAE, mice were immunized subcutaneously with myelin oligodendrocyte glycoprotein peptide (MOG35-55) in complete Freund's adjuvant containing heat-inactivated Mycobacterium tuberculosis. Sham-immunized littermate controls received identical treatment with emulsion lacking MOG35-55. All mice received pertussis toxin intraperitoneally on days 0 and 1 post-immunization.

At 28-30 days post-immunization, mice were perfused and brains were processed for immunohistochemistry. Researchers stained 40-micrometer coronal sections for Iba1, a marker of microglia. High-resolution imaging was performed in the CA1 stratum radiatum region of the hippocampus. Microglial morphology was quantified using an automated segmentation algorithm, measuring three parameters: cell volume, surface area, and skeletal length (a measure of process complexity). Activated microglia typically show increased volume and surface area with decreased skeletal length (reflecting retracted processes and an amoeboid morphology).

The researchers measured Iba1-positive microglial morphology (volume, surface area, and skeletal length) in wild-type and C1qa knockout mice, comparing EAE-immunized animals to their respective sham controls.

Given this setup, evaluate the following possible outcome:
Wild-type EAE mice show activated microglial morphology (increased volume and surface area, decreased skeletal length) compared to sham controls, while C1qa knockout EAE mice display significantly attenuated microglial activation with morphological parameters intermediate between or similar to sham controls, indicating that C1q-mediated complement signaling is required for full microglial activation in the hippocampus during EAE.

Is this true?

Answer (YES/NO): NO